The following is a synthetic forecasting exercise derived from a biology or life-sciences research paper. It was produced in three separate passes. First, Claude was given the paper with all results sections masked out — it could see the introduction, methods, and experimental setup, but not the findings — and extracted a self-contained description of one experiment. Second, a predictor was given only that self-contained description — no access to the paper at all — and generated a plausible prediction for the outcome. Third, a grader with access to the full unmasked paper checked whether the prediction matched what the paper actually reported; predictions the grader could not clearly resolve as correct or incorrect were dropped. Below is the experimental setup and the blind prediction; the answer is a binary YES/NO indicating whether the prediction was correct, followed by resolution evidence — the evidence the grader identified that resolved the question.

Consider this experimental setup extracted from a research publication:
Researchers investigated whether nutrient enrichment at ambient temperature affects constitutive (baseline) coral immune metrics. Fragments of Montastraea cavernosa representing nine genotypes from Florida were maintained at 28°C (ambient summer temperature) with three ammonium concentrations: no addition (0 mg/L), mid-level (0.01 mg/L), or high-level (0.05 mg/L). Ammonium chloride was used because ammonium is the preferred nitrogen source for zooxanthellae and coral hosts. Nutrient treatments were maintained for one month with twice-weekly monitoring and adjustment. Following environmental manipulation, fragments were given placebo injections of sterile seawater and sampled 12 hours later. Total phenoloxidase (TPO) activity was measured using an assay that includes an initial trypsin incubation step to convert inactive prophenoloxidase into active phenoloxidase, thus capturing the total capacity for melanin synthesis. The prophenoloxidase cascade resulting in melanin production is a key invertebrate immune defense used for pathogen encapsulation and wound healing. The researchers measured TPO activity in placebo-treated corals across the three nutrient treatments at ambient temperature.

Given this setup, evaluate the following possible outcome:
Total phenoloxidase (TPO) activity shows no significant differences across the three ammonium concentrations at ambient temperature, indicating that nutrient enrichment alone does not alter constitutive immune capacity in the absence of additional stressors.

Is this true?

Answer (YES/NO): YES